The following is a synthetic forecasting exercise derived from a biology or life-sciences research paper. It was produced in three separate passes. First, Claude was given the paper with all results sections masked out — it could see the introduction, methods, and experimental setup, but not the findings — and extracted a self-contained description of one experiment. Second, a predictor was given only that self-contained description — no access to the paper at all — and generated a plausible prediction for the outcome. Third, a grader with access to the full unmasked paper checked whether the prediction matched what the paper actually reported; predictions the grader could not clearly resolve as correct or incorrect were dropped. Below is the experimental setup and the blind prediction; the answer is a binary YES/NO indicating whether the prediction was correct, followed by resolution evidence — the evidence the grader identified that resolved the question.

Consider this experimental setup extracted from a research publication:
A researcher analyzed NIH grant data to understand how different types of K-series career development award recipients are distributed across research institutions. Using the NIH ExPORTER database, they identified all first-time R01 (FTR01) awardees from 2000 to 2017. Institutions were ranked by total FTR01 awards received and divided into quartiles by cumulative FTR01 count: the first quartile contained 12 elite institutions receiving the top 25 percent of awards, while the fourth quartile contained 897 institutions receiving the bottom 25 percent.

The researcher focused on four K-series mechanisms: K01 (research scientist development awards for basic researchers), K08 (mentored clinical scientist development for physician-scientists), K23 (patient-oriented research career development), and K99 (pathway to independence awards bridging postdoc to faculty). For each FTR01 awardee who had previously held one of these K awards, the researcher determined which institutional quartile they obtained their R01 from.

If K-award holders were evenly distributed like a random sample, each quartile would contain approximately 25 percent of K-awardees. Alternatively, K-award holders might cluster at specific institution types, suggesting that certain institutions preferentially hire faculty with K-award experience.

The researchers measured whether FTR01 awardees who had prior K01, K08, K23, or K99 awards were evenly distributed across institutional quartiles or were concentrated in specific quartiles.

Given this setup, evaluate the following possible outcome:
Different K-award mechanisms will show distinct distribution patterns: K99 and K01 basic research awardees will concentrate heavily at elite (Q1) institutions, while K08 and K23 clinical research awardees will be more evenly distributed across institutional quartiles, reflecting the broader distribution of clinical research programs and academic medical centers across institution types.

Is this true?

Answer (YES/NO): NO